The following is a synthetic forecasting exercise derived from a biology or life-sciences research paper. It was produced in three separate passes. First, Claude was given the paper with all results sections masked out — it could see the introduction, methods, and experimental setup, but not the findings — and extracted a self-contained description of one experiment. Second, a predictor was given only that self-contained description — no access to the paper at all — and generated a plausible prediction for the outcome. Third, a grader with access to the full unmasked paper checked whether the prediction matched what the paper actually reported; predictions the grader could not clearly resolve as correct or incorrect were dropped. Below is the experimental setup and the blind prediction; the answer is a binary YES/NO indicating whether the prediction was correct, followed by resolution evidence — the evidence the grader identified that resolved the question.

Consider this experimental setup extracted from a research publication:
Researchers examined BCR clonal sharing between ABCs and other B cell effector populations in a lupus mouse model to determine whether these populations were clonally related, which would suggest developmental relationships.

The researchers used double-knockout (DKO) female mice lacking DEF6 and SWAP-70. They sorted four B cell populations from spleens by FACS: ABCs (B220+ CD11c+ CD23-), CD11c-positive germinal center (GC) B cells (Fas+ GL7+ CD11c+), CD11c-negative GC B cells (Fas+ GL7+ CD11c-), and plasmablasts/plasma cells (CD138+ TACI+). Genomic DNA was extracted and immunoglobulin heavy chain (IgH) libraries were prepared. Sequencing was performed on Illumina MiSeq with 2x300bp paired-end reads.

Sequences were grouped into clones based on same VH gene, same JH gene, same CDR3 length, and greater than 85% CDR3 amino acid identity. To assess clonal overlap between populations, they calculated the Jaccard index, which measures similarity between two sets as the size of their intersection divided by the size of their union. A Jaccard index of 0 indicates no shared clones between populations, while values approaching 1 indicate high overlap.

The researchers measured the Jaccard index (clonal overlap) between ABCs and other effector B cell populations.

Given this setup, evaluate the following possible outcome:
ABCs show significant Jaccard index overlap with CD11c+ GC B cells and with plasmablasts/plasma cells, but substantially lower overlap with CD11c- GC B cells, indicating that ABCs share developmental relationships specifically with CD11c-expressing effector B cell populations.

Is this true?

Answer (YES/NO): NO